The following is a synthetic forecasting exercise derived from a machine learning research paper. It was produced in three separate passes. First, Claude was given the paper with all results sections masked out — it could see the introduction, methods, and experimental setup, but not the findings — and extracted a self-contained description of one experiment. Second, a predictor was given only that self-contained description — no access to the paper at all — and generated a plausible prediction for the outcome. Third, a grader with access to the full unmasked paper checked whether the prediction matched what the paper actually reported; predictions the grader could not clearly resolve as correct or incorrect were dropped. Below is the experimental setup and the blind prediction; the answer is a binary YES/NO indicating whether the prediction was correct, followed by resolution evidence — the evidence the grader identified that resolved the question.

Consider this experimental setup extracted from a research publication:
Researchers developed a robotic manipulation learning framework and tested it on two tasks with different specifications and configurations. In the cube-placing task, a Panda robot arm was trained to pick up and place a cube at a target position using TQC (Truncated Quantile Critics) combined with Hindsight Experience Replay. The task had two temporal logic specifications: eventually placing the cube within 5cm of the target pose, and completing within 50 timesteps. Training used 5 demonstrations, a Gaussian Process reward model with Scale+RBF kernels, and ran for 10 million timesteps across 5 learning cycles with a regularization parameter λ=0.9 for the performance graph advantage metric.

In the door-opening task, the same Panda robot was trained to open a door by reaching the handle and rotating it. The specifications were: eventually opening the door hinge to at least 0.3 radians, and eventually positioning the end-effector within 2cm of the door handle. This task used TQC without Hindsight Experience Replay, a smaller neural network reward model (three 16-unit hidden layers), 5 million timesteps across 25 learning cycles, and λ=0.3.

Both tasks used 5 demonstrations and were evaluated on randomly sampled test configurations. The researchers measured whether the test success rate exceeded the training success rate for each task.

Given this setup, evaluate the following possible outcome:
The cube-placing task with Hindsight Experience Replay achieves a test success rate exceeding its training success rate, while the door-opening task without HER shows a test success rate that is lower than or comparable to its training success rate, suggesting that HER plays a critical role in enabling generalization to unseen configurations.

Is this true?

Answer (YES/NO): NO